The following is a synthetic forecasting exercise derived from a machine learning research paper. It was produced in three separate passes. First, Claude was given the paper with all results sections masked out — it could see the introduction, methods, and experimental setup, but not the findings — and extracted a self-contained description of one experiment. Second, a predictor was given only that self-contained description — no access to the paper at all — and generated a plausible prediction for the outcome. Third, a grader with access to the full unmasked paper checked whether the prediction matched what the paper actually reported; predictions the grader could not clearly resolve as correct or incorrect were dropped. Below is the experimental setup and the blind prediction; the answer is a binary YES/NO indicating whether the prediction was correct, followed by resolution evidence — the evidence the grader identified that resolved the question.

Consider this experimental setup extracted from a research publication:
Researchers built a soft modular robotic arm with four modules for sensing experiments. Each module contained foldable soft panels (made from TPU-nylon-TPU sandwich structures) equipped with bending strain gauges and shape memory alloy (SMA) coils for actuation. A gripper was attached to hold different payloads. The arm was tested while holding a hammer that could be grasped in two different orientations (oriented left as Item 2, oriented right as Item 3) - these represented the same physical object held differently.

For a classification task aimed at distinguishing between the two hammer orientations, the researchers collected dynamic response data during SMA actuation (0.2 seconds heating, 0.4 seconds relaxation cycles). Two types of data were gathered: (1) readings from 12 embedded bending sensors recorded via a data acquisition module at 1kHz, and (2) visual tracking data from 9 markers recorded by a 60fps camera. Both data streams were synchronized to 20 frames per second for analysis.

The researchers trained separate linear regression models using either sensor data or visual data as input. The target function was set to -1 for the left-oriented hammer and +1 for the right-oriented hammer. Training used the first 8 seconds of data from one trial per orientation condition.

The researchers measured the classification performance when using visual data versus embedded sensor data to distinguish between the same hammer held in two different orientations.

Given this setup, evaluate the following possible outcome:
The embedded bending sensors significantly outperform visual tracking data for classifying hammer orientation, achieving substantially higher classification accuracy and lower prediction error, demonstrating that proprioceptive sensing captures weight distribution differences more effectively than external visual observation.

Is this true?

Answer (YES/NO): NO